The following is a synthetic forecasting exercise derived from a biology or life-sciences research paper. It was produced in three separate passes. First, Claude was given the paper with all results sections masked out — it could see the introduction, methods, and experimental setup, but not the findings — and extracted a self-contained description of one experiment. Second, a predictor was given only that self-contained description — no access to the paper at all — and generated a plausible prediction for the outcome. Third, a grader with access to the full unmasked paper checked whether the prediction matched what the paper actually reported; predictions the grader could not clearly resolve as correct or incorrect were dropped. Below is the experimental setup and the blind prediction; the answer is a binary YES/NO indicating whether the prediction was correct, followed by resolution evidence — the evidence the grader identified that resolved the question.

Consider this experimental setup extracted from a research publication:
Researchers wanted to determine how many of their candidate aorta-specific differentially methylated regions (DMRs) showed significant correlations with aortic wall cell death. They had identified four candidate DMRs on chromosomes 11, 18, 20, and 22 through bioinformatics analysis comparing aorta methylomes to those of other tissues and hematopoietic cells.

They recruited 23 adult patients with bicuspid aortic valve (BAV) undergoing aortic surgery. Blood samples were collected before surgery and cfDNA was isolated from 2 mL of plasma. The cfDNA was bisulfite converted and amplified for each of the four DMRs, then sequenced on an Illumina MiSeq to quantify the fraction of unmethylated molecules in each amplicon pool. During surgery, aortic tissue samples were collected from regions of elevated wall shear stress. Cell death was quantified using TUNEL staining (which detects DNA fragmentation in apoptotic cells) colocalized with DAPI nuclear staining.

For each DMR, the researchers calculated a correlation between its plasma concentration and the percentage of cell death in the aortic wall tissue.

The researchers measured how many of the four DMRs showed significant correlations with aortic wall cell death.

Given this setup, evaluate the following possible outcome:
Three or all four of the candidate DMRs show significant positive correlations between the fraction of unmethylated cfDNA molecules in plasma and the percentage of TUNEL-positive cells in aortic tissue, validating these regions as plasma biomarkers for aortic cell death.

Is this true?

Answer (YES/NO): YES